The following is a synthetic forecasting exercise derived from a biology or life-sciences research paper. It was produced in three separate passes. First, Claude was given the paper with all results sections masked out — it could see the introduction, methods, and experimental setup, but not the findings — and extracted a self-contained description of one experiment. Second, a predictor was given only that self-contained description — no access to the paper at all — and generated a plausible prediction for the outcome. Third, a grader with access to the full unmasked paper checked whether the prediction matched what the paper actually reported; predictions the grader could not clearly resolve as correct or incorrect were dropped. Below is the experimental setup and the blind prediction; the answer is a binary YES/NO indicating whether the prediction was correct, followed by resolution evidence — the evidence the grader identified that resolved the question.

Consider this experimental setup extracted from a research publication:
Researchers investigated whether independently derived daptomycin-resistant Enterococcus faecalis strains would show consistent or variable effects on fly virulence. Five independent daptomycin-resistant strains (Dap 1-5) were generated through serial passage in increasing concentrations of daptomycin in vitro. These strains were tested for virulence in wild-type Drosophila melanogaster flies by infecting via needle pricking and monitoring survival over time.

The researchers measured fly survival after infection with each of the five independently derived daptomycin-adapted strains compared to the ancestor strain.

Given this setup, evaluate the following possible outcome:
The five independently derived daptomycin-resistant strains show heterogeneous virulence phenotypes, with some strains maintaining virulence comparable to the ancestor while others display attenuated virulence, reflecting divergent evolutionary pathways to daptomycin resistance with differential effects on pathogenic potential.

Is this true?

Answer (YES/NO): NO